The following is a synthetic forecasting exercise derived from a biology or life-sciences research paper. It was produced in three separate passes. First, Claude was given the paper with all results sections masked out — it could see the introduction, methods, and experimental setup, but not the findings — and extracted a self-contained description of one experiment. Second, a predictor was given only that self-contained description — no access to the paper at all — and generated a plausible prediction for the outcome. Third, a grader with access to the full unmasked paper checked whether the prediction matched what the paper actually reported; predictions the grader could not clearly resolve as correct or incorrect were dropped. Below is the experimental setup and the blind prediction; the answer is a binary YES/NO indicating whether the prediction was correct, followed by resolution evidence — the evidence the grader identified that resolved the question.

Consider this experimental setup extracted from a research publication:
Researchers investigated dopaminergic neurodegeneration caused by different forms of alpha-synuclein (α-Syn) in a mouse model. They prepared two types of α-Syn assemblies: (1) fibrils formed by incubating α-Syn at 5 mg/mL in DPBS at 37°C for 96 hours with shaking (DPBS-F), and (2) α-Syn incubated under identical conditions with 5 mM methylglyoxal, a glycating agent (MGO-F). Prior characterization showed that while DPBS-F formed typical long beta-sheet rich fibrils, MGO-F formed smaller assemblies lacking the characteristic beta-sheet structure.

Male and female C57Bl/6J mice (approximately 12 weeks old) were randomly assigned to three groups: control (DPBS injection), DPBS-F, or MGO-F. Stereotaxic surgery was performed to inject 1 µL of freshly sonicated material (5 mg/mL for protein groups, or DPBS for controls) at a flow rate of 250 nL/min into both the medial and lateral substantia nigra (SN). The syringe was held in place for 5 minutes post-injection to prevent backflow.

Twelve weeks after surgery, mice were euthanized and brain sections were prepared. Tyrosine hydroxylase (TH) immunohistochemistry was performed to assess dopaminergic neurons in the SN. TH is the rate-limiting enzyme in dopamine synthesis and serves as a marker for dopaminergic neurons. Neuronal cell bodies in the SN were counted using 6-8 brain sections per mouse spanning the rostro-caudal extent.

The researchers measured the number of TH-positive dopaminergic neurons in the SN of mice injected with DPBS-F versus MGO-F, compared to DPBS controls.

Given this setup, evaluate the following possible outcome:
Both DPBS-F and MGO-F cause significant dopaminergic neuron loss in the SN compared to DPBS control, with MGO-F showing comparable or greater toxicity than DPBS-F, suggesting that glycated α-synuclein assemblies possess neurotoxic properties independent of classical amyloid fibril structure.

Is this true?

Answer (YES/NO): YES